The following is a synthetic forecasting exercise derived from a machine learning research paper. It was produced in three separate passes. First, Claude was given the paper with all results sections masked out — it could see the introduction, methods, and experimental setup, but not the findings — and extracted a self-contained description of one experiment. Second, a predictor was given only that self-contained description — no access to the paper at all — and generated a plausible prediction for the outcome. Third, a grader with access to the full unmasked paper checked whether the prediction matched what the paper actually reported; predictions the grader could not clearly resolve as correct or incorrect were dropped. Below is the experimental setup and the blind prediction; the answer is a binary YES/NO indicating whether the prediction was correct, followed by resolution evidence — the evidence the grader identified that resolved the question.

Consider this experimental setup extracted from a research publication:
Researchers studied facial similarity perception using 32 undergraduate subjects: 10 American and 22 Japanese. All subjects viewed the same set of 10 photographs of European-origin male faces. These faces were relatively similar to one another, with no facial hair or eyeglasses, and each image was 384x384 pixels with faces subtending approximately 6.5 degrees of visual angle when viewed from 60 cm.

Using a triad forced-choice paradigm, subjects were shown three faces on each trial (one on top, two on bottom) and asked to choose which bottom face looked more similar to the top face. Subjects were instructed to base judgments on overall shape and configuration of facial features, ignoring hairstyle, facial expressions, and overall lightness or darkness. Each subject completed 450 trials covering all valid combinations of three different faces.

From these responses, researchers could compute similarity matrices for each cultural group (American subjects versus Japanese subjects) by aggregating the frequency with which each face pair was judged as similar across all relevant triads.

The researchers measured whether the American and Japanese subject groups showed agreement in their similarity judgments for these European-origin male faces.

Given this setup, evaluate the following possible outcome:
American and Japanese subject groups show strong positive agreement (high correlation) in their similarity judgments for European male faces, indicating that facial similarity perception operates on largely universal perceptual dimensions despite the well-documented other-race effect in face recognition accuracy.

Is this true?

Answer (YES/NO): YES